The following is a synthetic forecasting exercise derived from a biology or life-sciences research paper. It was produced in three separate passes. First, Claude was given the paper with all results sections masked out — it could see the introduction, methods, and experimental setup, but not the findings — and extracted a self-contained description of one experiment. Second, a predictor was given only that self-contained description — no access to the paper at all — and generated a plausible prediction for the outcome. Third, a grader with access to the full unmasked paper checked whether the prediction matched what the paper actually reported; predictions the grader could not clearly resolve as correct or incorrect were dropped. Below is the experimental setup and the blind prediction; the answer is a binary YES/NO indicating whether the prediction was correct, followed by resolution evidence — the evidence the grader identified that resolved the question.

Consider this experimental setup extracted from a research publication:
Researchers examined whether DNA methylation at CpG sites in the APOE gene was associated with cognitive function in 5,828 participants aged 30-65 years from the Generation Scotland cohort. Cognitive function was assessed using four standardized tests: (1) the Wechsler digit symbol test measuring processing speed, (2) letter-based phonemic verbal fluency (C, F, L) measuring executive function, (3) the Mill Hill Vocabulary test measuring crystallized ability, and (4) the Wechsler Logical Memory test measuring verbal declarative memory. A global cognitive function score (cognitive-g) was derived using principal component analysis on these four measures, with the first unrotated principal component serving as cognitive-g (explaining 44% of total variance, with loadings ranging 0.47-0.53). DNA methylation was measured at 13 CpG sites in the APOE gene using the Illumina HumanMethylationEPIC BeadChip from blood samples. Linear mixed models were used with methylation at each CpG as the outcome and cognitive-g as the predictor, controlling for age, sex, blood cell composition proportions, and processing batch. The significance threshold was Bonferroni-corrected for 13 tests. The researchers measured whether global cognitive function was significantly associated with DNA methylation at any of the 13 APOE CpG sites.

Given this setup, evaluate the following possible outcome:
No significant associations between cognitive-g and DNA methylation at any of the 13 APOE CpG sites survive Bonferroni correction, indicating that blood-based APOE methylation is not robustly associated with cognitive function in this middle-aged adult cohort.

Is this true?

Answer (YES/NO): YES